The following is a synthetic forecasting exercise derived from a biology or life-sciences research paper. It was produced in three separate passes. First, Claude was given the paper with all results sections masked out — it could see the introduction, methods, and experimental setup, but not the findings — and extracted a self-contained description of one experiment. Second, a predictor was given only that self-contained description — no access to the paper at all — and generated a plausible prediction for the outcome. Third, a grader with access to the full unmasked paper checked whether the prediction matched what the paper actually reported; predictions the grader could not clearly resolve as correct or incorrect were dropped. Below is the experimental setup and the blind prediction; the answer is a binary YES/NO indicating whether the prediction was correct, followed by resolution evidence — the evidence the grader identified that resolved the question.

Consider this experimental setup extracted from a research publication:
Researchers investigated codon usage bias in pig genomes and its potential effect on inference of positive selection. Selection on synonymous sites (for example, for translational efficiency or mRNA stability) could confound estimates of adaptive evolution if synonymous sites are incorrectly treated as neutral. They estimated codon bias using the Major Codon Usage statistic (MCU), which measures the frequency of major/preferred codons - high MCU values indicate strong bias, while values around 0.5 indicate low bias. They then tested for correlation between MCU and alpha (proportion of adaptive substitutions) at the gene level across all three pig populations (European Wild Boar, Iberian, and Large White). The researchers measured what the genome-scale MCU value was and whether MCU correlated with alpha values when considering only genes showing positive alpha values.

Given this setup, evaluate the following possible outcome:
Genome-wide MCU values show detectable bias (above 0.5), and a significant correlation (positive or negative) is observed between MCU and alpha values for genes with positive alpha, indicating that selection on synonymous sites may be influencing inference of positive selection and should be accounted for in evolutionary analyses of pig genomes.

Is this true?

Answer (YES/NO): NO